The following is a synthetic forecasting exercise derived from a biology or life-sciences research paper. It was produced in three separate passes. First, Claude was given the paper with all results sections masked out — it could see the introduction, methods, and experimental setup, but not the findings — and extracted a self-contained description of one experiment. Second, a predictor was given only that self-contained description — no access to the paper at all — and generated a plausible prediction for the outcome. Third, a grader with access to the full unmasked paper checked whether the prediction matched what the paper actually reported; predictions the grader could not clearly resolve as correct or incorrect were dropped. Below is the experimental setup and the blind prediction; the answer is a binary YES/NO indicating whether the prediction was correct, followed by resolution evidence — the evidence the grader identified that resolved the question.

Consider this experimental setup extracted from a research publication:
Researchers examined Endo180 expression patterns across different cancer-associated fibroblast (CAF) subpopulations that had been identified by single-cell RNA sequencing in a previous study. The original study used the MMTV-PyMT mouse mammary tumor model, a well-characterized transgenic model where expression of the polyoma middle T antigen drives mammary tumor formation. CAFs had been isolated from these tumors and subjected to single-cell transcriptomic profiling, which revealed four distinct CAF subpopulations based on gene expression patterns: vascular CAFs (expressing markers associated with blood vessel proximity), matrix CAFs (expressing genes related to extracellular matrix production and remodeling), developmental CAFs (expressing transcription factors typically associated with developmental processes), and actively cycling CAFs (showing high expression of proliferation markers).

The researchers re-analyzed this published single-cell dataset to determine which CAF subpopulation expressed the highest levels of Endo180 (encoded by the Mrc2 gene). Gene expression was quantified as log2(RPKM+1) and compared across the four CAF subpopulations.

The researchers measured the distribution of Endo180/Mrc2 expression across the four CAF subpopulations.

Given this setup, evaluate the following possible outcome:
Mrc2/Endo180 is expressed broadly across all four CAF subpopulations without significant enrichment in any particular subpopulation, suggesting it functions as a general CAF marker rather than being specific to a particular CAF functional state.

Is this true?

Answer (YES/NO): NO